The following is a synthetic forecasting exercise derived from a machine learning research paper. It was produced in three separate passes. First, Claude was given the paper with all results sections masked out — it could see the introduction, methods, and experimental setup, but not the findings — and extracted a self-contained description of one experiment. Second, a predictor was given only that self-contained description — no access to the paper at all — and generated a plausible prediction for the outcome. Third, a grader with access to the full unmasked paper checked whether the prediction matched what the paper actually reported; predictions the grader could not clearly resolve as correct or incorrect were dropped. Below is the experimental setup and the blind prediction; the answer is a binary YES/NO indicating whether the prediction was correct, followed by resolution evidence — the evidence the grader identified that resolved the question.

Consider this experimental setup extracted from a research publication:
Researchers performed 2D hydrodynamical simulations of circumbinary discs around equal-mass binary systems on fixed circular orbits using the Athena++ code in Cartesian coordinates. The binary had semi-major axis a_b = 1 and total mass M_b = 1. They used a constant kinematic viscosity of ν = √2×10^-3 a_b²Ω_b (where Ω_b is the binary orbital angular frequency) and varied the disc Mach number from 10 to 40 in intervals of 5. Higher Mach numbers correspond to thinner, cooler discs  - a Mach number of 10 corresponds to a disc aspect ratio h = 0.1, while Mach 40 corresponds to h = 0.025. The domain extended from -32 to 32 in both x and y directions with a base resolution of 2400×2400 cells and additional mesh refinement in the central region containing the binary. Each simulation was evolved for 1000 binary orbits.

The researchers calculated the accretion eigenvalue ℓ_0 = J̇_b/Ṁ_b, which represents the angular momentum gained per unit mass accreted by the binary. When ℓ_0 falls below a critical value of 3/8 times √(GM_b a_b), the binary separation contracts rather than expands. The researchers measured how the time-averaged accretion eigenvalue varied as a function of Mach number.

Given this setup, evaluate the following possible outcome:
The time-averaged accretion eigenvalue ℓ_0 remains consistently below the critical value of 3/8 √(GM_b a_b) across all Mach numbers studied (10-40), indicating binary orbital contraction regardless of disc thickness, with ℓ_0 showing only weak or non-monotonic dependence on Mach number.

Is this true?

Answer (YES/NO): NO